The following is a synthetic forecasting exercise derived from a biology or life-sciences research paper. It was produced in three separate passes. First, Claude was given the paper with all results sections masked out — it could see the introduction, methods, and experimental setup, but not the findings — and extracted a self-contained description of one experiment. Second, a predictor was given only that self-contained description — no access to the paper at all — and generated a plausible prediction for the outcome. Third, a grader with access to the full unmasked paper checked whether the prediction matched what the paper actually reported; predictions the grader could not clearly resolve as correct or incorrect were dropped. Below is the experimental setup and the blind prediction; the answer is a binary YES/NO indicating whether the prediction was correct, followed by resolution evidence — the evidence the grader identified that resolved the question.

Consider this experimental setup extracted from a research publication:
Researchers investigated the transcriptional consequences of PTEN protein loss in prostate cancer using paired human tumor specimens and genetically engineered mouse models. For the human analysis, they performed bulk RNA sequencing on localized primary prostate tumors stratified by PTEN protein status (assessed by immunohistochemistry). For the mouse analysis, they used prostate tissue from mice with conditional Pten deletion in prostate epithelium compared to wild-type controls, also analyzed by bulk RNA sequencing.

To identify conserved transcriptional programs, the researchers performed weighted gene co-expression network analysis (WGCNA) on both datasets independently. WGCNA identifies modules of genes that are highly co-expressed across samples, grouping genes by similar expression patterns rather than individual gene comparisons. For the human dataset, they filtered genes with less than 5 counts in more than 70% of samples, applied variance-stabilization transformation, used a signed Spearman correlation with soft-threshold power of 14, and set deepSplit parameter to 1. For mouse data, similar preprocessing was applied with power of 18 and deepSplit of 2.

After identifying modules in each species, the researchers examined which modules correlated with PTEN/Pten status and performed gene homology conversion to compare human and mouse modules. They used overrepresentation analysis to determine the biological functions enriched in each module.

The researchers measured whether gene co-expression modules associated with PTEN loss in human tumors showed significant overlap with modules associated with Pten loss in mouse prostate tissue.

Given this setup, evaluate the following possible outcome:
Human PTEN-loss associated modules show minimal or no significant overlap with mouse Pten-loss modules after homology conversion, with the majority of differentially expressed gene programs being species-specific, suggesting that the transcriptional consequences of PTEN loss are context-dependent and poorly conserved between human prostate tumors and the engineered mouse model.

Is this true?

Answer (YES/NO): NO